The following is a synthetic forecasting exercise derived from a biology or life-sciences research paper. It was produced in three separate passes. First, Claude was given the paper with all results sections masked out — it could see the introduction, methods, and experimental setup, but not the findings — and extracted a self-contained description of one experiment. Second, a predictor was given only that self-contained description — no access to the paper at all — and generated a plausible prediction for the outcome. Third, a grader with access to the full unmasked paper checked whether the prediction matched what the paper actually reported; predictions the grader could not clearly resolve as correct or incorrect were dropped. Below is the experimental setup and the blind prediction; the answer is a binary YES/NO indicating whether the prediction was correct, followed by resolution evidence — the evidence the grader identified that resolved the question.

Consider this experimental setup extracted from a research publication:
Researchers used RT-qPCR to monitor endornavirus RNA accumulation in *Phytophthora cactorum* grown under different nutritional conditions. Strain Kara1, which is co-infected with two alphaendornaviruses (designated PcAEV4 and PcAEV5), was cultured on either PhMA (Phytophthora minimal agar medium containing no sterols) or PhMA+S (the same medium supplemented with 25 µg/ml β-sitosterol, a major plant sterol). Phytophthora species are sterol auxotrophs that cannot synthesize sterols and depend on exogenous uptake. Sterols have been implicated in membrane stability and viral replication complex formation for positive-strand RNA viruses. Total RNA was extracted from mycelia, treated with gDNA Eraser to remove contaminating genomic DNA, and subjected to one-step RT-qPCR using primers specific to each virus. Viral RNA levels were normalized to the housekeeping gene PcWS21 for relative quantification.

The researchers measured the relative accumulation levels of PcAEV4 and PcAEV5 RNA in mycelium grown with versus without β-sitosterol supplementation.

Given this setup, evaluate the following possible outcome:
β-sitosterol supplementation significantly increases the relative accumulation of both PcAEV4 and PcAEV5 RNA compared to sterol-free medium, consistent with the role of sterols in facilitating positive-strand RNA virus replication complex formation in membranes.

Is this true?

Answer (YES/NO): YES